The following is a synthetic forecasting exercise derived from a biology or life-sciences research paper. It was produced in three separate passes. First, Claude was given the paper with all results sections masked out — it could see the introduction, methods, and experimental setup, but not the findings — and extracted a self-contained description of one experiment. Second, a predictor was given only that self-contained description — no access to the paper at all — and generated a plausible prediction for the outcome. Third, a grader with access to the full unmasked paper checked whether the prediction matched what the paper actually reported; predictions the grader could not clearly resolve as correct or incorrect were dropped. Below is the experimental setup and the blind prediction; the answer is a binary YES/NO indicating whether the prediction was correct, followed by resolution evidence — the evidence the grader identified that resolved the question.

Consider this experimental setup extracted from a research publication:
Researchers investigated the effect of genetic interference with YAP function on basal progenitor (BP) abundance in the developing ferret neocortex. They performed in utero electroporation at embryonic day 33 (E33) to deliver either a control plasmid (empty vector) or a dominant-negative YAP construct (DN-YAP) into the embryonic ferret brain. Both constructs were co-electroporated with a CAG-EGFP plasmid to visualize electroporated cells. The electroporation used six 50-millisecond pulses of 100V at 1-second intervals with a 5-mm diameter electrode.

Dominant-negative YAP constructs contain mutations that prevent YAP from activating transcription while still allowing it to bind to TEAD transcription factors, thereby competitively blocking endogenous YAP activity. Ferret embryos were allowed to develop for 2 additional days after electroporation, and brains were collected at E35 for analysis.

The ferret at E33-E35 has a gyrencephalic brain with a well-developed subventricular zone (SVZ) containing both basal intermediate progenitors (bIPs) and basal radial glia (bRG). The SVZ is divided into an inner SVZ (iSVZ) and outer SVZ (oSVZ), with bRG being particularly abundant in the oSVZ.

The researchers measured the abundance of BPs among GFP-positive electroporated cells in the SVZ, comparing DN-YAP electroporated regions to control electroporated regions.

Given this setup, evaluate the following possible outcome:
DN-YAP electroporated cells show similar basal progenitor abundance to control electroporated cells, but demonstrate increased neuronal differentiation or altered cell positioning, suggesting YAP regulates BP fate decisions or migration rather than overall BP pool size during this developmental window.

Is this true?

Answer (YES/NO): NO